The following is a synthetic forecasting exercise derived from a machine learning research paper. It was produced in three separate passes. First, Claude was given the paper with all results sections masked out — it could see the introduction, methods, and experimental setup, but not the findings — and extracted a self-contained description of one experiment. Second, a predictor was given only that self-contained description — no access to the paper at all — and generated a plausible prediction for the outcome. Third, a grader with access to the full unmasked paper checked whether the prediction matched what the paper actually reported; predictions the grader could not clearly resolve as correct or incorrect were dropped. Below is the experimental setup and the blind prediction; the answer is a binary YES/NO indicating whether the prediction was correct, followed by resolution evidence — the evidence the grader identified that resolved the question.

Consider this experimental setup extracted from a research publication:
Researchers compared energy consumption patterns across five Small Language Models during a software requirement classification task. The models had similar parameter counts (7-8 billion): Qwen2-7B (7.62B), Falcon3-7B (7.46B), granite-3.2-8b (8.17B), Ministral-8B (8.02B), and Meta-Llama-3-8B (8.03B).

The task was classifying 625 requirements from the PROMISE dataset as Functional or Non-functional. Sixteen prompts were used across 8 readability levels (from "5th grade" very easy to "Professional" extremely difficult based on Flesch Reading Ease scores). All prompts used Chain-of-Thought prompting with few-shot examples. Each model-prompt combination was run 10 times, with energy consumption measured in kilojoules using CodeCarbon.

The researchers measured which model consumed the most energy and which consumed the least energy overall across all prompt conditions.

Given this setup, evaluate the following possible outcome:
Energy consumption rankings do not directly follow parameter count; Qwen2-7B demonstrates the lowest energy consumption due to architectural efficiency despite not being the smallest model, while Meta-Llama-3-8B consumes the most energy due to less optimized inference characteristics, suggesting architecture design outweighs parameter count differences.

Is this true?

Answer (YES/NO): NO